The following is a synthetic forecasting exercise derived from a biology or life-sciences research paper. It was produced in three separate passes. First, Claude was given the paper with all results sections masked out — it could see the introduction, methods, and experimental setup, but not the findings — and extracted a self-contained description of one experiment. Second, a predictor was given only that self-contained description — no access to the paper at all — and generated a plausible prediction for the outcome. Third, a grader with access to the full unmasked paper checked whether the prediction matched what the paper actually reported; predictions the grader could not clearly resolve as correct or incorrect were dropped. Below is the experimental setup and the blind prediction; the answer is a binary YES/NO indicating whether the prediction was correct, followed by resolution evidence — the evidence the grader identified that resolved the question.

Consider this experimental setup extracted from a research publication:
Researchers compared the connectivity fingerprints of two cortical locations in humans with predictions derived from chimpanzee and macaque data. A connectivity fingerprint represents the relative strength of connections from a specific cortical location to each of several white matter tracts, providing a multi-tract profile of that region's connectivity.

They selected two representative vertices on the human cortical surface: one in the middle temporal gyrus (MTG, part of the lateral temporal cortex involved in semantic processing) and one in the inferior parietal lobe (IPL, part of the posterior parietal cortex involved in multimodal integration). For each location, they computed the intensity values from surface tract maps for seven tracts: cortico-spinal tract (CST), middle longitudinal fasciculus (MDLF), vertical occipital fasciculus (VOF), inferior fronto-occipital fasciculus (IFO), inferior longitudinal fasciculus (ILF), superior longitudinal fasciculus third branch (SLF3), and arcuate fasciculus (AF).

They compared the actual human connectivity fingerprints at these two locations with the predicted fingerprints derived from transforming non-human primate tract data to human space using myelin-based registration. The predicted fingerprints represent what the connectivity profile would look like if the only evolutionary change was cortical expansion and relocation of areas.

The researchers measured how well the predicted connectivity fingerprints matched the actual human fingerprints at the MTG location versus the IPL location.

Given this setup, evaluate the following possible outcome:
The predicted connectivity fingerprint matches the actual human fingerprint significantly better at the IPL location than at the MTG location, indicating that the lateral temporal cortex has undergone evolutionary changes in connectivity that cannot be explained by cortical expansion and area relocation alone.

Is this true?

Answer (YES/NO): YES